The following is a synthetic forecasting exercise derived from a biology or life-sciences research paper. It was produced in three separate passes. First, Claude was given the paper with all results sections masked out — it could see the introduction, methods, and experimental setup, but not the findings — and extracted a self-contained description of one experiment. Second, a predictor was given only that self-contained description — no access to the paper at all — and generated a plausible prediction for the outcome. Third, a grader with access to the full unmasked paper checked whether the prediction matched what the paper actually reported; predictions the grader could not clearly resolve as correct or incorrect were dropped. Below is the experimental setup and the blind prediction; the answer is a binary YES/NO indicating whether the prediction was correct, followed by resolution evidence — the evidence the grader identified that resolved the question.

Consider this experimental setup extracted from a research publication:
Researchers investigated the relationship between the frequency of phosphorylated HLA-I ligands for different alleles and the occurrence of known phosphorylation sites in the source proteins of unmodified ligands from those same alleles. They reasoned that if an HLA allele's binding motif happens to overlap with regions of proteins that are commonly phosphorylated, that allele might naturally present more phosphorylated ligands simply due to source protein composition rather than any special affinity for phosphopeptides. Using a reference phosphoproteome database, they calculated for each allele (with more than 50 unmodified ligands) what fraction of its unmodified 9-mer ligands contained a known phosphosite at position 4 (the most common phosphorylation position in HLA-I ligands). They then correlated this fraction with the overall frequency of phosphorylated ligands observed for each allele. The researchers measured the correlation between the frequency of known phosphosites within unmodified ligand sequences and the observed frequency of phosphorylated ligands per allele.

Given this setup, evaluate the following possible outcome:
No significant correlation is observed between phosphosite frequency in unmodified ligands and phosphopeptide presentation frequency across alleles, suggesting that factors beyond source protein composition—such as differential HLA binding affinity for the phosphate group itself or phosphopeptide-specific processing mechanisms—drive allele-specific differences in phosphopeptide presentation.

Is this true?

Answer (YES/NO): NO